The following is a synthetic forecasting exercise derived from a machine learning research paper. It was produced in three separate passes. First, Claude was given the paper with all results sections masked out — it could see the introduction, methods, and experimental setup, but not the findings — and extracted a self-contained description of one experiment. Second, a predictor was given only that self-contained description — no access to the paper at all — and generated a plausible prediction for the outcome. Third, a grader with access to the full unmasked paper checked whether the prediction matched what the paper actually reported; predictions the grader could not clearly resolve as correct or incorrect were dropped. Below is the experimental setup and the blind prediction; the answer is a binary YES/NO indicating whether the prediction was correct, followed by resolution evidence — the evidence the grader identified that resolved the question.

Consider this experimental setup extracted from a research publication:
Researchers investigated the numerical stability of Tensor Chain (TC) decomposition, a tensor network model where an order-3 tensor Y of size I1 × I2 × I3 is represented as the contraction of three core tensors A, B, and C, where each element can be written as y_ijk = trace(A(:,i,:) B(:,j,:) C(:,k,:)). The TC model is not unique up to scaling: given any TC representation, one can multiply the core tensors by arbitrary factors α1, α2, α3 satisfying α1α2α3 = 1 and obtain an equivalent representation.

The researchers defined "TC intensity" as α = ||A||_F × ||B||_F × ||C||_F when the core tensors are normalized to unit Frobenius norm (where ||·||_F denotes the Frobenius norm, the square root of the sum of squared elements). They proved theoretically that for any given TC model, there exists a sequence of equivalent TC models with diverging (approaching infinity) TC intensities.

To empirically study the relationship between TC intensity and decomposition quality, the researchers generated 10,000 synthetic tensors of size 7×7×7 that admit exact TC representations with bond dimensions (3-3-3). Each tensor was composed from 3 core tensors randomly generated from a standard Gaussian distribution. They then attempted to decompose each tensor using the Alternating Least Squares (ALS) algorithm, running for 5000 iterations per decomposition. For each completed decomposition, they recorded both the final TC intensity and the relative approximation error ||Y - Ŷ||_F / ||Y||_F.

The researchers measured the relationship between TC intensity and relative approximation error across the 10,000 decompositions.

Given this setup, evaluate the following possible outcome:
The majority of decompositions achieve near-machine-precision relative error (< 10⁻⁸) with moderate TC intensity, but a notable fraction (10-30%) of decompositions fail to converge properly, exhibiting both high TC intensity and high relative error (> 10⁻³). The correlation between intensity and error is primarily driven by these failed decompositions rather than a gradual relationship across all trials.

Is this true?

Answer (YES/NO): NO